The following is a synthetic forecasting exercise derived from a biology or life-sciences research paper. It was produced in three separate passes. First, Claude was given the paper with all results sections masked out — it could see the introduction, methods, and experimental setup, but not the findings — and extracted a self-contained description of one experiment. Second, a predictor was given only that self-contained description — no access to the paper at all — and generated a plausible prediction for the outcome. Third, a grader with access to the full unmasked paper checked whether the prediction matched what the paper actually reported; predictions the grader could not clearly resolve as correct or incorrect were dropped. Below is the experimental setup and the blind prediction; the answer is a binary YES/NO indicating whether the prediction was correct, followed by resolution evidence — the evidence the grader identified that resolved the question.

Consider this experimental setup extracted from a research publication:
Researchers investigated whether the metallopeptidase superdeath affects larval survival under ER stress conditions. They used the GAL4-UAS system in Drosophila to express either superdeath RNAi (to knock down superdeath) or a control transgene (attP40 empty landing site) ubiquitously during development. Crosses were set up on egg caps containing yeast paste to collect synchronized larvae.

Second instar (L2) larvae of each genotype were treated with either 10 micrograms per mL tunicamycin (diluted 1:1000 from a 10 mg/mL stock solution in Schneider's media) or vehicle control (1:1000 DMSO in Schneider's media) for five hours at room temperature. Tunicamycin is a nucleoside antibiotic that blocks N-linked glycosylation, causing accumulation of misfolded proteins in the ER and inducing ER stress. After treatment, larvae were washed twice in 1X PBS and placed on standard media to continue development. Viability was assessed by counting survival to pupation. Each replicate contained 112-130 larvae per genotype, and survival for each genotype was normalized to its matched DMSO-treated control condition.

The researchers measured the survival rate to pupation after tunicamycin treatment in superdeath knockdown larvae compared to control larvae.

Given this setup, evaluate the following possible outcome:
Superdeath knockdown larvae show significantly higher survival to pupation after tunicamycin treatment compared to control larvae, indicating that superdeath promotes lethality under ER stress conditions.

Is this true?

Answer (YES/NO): YES